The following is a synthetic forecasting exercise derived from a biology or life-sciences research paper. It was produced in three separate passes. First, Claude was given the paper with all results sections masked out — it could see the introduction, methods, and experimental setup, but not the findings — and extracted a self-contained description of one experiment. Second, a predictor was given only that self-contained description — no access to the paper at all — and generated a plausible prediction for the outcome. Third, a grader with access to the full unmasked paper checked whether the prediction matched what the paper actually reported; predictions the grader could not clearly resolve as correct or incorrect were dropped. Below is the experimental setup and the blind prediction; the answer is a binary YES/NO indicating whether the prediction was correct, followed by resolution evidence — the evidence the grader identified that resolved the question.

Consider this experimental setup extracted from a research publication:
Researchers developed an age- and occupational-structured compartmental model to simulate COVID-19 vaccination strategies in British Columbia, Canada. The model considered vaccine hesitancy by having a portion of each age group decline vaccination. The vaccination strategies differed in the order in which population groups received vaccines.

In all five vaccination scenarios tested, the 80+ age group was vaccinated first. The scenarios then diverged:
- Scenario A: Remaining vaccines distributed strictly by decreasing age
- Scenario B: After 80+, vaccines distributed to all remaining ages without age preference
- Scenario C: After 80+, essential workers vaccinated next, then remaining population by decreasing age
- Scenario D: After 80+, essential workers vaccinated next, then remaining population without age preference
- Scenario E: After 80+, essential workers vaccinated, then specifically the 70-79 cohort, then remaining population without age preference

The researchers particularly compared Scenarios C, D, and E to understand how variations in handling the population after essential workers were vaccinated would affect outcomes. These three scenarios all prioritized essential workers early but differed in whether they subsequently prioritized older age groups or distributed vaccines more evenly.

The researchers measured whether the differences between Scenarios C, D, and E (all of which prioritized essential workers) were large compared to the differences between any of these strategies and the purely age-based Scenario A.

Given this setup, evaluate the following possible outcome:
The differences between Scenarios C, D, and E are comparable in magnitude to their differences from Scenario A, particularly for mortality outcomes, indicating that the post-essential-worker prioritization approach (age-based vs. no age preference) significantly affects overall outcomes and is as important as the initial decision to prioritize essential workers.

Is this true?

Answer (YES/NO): NO